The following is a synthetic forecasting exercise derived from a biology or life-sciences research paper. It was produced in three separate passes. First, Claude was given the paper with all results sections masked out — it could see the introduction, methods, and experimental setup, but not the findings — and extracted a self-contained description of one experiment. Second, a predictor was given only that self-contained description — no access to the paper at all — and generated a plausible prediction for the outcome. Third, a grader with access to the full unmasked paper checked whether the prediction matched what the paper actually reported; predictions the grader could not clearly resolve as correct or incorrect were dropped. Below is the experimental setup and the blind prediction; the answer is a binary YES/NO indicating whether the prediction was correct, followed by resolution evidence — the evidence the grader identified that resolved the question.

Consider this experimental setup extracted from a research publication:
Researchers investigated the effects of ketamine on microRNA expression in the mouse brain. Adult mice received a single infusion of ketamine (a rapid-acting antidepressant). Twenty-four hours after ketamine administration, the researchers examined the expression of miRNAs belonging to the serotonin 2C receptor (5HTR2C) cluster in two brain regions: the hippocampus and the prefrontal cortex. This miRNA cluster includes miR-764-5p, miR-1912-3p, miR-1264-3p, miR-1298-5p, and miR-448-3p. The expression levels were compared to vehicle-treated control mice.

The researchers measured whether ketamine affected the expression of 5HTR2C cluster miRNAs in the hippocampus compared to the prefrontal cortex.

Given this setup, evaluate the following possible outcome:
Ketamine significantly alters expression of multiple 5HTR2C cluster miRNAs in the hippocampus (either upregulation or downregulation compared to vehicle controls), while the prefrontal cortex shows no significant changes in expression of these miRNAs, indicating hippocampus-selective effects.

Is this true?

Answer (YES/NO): YES